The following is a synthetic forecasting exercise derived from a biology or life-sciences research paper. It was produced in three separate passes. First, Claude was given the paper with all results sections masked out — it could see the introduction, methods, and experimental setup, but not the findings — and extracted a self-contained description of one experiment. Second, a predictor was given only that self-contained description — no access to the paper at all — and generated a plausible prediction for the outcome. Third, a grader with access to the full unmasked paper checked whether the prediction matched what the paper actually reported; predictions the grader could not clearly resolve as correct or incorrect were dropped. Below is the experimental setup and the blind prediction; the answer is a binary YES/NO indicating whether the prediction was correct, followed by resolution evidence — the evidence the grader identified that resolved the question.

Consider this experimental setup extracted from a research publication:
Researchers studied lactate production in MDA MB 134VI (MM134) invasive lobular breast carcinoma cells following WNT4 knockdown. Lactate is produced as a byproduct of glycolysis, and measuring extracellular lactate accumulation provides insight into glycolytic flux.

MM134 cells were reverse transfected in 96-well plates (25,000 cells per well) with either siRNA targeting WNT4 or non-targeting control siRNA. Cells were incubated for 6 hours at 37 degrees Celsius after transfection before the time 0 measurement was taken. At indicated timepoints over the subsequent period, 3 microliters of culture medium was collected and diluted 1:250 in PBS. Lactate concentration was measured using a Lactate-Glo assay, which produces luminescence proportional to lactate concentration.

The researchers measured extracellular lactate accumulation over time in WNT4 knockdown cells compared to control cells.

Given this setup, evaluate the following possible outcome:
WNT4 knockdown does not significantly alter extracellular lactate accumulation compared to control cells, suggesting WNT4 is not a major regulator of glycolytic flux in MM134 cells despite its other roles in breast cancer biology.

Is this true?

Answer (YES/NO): YES